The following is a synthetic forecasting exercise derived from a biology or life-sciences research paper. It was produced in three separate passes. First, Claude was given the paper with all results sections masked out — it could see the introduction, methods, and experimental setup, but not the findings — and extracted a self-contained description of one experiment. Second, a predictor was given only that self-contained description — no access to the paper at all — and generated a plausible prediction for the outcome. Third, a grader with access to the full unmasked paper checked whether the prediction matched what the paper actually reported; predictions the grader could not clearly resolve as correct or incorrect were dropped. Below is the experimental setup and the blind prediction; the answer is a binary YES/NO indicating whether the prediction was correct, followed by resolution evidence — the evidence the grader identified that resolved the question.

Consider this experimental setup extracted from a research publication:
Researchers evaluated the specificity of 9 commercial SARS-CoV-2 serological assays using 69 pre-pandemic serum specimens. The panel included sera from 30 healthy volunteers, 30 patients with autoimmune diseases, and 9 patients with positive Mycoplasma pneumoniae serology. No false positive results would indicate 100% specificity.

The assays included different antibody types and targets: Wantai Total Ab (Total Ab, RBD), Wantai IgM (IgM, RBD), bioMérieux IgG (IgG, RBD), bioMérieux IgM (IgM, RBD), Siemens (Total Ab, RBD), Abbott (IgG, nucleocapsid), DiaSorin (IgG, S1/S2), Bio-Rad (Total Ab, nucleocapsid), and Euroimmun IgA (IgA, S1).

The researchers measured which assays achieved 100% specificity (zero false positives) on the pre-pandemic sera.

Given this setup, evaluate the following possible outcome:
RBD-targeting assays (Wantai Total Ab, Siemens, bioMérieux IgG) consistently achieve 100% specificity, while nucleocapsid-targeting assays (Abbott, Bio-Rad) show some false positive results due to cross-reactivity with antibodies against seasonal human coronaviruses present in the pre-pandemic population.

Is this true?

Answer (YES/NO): NO